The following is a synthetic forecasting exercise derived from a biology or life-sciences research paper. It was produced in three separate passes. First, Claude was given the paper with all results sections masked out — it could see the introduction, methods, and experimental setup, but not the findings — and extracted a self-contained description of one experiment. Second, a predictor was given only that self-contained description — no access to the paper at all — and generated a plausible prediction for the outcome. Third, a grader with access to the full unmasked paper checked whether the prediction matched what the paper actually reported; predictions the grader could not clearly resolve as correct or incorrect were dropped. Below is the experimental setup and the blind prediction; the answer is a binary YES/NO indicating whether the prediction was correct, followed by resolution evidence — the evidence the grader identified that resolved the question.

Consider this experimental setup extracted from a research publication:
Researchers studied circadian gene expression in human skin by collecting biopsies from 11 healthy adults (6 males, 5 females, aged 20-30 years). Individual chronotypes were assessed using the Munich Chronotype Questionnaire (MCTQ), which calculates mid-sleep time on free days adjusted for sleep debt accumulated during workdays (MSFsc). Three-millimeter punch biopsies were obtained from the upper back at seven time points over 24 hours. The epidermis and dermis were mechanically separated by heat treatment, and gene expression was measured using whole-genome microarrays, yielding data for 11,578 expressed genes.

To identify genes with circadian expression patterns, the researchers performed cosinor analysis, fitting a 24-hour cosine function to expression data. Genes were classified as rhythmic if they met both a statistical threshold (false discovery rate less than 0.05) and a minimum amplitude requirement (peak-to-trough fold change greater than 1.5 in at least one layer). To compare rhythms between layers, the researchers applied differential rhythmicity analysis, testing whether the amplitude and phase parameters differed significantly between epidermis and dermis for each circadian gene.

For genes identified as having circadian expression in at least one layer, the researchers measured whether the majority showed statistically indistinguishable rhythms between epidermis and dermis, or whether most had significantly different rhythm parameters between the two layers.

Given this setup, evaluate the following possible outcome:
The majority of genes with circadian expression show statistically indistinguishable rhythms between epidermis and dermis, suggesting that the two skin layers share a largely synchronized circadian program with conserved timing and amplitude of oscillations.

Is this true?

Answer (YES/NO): YES